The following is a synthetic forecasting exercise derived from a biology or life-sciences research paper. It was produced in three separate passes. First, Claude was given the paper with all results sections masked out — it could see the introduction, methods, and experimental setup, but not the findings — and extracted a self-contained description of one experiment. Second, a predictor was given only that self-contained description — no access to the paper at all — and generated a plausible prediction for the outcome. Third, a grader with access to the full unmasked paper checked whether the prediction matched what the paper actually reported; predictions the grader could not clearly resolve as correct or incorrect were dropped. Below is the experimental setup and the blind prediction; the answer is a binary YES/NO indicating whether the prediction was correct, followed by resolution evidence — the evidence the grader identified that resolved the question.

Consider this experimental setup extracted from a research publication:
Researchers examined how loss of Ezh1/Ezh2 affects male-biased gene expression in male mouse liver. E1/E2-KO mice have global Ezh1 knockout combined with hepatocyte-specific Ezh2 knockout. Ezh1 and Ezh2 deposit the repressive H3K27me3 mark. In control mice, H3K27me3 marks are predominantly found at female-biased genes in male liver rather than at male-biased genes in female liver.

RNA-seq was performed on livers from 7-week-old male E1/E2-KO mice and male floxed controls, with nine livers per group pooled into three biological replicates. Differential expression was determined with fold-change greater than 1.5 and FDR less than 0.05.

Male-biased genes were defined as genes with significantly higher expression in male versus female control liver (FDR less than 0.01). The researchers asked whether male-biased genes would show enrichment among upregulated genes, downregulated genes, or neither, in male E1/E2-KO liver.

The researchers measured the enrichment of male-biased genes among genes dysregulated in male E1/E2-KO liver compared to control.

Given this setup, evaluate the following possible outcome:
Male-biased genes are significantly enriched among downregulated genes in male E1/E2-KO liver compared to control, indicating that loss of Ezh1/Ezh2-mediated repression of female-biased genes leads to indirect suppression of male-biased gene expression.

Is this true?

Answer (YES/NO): YES